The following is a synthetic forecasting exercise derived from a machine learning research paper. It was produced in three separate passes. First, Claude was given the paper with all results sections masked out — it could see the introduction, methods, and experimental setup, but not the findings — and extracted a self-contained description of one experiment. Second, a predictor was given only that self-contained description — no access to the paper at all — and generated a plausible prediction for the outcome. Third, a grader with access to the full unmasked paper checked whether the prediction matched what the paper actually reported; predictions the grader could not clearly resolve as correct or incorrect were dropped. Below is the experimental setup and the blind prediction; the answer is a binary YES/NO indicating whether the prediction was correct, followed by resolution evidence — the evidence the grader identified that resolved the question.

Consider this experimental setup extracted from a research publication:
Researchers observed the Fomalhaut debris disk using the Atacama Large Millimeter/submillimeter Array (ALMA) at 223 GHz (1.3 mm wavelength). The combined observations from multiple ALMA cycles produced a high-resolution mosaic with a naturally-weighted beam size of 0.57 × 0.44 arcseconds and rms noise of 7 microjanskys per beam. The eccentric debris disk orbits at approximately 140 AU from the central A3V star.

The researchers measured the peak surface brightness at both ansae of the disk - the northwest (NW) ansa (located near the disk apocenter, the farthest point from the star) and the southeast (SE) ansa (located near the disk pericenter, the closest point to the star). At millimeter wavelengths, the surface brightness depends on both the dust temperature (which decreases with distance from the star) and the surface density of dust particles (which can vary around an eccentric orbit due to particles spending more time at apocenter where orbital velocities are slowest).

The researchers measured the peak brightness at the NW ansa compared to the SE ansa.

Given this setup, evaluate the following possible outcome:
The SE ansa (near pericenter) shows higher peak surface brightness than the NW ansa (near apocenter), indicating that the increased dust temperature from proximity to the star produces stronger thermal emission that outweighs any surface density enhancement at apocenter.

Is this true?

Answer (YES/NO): NO